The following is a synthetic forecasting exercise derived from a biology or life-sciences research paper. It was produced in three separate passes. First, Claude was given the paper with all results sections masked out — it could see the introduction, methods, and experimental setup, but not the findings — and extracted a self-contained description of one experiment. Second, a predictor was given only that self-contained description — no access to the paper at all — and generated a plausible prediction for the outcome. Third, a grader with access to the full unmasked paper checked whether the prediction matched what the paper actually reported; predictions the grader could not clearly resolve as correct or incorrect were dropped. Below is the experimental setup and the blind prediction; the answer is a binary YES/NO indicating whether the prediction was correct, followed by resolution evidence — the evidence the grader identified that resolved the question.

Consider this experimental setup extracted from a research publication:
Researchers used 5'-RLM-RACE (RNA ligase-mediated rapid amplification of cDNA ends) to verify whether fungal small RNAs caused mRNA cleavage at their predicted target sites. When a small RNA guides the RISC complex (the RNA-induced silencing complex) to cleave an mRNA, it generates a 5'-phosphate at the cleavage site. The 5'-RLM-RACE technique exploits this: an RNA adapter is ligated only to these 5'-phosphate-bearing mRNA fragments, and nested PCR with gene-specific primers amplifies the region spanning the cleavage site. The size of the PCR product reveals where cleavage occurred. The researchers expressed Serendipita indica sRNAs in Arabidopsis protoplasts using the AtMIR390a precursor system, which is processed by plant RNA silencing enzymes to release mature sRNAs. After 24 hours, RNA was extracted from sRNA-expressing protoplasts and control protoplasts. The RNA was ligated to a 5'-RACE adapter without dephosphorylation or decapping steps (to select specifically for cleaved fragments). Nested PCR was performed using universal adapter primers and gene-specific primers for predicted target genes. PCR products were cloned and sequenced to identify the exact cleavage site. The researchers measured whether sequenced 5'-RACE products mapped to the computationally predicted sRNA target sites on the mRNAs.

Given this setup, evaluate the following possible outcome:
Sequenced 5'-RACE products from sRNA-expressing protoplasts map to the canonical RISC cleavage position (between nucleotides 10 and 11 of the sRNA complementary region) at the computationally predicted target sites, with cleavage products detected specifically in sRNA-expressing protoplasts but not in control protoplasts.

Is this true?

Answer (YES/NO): NO